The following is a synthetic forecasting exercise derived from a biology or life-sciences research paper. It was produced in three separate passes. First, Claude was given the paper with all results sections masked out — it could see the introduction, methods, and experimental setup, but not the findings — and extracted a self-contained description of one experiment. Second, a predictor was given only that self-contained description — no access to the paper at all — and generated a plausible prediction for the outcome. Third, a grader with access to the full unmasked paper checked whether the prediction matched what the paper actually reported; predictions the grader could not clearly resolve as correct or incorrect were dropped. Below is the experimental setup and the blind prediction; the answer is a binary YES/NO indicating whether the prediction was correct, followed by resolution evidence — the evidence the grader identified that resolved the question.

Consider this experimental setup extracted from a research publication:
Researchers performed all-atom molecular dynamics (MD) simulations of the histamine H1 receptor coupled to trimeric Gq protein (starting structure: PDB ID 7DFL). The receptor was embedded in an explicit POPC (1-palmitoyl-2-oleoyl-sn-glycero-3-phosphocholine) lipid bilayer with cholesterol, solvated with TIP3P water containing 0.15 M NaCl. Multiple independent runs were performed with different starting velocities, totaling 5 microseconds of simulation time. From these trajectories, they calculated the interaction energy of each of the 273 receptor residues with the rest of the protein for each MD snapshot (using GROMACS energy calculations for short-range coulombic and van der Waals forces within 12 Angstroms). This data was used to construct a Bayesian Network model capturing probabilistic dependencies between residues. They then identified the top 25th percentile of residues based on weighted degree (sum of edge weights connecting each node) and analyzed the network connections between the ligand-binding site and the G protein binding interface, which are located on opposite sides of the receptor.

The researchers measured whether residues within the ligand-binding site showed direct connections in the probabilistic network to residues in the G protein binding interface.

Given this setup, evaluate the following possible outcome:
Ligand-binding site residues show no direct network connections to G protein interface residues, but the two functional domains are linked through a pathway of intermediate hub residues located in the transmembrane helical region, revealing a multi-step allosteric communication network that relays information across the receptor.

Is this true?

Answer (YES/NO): NO